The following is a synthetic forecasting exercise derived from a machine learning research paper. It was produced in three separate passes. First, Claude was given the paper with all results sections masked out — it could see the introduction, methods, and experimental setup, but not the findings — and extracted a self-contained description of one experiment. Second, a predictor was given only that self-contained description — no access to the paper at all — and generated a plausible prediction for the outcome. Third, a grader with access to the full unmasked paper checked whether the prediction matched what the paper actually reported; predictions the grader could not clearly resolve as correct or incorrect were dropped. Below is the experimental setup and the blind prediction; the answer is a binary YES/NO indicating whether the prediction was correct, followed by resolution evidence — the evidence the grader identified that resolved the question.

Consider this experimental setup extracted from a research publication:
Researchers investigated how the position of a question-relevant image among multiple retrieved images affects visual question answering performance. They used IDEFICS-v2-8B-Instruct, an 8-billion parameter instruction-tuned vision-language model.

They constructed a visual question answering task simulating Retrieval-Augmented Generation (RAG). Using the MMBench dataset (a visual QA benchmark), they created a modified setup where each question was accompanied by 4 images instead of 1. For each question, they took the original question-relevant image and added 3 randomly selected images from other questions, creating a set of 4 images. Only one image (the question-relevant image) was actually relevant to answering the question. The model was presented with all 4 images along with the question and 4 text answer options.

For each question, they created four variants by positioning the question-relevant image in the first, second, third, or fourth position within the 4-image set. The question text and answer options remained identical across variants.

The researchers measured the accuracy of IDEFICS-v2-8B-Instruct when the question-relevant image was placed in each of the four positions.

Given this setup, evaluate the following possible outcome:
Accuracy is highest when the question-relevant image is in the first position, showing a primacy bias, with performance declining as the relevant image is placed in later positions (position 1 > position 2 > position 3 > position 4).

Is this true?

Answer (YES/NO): NO